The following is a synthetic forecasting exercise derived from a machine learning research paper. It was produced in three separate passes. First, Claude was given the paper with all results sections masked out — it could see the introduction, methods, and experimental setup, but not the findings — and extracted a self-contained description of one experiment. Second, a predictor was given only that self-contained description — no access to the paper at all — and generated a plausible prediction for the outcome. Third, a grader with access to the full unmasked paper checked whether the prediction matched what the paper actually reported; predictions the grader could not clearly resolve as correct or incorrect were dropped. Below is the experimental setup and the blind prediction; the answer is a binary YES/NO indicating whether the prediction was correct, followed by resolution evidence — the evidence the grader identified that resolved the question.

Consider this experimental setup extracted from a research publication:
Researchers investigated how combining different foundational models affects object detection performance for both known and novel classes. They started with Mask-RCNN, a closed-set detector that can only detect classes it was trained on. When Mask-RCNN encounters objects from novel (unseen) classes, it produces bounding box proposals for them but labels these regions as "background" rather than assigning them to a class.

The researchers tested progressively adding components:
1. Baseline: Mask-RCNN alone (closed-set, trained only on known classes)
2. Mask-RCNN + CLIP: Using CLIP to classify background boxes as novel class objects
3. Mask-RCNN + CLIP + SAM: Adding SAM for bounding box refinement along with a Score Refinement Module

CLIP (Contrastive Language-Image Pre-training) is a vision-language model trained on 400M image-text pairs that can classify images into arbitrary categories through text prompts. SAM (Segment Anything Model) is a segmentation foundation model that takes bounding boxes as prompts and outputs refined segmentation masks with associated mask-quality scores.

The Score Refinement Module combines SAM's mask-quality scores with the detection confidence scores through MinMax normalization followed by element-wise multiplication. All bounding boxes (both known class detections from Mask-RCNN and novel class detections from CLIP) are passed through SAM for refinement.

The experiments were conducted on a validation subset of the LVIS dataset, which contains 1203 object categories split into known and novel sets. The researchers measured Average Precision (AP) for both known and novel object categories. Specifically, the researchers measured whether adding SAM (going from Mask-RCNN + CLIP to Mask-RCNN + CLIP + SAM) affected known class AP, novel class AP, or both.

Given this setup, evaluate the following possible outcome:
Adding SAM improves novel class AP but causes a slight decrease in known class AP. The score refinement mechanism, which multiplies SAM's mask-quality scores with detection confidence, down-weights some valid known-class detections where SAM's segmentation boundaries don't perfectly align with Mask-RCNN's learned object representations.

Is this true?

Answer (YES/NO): NO